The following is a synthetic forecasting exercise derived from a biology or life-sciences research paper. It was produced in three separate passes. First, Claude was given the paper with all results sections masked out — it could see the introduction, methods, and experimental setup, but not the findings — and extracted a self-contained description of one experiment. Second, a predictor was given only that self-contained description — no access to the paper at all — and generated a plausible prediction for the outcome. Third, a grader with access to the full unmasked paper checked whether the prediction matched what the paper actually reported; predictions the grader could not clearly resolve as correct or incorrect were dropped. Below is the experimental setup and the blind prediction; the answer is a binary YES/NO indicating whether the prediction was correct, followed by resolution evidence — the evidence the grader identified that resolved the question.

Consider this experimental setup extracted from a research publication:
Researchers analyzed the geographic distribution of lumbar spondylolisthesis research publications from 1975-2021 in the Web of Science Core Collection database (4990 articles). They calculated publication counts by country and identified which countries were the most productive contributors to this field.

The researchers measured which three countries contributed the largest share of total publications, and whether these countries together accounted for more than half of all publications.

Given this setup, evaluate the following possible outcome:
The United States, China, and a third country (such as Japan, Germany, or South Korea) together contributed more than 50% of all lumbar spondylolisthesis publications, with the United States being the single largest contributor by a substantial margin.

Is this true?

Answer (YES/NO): YES